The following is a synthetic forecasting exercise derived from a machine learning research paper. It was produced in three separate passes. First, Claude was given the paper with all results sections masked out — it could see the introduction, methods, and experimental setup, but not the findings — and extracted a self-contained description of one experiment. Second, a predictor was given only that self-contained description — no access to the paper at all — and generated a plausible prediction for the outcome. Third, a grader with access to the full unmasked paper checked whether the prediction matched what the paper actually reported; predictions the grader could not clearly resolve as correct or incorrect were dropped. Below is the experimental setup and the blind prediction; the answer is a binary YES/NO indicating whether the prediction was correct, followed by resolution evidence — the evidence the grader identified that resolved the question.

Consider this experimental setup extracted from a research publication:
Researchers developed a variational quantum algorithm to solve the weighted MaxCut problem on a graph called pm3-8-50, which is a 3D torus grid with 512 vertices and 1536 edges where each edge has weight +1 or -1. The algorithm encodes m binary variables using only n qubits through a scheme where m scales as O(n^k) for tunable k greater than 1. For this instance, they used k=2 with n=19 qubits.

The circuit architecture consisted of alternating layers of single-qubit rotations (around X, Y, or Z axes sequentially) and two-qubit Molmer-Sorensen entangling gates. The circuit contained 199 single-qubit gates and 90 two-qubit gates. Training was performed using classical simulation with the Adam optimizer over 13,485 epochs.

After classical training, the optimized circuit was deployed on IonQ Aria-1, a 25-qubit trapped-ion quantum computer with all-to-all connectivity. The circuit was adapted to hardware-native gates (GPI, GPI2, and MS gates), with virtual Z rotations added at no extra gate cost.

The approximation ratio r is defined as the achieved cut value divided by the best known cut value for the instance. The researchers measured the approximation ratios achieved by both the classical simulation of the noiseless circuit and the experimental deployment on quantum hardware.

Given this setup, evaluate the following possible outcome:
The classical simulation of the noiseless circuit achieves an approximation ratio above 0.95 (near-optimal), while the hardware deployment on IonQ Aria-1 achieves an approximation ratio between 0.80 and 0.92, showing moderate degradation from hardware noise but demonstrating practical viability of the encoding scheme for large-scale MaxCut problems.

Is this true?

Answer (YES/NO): NO